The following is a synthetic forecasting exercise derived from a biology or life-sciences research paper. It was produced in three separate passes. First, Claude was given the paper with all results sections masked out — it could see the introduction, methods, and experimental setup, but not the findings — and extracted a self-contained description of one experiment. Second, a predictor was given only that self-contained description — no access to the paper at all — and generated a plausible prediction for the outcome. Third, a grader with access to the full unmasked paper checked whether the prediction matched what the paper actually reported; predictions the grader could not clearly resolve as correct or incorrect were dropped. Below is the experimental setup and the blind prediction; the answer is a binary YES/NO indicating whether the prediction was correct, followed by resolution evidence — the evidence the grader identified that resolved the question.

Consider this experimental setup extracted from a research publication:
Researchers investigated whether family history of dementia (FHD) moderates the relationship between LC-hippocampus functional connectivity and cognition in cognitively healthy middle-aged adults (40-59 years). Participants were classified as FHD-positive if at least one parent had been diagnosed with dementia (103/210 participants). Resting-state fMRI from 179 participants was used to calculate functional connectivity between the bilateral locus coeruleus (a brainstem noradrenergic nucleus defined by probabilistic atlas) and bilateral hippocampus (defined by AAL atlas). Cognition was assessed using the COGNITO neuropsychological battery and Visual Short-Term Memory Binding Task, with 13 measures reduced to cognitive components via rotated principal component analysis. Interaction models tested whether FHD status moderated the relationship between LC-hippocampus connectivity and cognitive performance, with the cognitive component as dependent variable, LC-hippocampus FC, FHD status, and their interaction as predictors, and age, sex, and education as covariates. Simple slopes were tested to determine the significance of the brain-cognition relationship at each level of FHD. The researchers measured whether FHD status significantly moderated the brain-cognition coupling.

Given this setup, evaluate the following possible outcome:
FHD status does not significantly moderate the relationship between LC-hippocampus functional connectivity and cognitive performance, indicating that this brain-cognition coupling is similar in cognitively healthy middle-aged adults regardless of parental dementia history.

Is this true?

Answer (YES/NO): YES